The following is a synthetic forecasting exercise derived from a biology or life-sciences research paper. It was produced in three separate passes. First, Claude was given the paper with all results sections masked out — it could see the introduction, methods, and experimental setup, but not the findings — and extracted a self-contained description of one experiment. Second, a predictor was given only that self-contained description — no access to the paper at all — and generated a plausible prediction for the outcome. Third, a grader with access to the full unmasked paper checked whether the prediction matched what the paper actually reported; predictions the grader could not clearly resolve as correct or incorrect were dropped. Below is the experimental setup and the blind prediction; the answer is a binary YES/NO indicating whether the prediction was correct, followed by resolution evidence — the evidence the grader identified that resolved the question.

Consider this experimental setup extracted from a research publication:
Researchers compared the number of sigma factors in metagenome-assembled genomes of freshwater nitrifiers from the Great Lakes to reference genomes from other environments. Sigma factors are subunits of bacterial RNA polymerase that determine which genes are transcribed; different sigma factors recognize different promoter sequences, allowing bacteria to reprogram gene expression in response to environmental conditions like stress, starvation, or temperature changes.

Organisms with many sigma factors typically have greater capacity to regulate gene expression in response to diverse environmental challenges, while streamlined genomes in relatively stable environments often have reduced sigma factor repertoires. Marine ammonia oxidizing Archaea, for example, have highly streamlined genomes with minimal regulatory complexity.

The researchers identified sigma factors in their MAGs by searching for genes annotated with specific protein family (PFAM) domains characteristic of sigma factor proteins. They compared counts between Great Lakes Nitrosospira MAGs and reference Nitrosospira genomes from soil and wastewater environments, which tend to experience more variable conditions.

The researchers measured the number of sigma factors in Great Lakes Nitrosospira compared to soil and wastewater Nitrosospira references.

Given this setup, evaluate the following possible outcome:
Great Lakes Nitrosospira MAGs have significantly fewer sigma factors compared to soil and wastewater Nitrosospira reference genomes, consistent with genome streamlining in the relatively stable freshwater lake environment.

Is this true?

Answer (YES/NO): YES